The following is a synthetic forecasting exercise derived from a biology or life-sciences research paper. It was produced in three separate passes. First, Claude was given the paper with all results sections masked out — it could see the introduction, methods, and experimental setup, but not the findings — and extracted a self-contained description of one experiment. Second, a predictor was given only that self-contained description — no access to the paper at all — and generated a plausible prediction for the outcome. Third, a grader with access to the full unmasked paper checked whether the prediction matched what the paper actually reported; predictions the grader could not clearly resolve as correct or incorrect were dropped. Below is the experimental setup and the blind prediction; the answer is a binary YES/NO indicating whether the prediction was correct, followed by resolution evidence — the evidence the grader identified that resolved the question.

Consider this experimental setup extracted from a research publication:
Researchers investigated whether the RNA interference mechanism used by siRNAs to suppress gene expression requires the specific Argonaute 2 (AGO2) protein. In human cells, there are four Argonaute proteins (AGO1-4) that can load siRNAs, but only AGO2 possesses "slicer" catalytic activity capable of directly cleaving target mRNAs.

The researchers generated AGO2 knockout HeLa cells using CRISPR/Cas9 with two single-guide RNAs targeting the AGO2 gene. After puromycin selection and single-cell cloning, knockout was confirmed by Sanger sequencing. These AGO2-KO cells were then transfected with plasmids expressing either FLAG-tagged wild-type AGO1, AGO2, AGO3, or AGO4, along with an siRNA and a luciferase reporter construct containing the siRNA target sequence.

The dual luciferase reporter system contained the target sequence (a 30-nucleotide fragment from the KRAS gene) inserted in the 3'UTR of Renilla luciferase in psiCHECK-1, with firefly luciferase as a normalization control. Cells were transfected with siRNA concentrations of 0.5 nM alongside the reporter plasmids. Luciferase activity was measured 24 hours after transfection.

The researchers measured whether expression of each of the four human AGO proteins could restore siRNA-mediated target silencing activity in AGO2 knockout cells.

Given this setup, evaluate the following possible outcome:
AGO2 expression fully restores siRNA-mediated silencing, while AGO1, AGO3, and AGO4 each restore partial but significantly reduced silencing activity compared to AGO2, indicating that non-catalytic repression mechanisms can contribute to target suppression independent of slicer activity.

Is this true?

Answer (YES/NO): NO